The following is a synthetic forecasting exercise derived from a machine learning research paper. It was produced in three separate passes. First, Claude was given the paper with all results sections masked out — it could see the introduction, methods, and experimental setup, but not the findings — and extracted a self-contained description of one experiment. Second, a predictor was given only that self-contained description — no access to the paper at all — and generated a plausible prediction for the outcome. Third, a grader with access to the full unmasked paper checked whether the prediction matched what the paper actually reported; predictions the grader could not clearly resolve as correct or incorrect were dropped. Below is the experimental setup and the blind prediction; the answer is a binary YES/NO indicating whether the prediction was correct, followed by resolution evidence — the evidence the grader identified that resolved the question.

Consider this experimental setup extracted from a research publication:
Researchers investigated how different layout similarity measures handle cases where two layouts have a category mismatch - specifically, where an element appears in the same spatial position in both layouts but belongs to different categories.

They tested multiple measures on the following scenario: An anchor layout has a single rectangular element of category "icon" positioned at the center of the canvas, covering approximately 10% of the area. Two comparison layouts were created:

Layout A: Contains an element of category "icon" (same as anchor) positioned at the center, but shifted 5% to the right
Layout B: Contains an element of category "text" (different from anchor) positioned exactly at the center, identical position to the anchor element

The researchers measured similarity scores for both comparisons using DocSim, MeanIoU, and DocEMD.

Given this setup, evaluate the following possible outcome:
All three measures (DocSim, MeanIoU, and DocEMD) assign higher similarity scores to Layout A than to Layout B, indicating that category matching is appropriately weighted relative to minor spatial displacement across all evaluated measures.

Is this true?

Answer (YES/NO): NO